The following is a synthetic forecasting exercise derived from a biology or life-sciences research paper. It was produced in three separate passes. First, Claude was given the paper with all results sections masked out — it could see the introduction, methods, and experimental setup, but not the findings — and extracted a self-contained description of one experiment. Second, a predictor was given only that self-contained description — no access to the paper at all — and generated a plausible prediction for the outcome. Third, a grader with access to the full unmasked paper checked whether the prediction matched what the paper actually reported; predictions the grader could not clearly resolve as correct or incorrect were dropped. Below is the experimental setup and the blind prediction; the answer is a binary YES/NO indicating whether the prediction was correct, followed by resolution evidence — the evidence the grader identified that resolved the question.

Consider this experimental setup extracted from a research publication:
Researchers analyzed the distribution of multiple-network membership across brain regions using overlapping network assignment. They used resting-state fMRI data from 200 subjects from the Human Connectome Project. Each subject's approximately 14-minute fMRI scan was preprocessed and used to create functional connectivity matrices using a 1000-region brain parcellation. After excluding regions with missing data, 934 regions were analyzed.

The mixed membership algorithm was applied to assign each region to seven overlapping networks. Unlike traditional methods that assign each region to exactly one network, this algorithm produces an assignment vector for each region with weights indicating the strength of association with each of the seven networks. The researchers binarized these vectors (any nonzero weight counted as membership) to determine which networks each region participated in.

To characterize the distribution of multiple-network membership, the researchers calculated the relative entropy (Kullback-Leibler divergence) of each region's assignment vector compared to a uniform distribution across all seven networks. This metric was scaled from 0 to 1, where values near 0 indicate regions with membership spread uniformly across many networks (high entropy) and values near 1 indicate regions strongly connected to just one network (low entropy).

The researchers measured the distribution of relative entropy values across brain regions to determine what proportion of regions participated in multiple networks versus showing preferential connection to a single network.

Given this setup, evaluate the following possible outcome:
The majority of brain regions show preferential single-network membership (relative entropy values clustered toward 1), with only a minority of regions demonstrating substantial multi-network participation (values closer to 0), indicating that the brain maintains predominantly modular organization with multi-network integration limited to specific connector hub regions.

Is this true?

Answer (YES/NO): NO